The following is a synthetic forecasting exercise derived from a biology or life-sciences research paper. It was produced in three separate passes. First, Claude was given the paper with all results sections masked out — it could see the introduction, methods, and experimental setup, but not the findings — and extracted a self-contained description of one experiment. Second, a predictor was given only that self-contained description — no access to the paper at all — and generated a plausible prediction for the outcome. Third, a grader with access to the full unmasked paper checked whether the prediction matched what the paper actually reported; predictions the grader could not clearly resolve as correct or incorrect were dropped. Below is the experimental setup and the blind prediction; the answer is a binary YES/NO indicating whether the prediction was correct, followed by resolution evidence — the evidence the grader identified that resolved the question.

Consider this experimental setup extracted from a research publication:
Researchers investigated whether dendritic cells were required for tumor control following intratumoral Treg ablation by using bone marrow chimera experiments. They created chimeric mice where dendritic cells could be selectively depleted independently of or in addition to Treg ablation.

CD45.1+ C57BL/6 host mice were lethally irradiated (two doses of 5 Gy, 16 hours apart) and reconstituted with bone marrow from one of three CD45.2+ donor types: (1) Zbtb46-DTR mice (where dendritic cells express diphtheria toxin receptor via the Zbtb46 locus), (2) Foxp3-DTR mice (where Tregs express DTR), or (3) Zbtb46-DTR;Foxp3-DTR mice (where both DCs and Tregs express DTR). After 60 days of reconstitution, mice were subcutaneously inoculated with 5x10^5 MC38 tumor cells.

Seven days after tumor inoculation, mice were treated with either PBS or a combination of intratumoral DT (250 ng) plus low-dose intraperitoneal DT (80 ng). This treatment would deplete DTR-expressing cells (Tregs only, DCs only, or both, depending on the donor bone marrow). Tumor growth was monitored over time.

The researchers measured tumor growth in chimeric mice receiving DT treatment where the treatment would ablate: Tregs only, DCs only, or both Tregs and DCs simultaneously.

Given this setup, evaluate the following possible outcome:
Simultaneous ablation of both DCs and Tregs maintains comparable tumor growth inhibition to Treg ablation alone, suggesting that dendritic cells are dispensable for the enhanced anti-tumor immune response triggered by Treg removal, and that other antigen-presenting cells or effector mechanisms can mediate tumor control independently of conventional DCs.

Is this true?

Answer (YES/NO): NO